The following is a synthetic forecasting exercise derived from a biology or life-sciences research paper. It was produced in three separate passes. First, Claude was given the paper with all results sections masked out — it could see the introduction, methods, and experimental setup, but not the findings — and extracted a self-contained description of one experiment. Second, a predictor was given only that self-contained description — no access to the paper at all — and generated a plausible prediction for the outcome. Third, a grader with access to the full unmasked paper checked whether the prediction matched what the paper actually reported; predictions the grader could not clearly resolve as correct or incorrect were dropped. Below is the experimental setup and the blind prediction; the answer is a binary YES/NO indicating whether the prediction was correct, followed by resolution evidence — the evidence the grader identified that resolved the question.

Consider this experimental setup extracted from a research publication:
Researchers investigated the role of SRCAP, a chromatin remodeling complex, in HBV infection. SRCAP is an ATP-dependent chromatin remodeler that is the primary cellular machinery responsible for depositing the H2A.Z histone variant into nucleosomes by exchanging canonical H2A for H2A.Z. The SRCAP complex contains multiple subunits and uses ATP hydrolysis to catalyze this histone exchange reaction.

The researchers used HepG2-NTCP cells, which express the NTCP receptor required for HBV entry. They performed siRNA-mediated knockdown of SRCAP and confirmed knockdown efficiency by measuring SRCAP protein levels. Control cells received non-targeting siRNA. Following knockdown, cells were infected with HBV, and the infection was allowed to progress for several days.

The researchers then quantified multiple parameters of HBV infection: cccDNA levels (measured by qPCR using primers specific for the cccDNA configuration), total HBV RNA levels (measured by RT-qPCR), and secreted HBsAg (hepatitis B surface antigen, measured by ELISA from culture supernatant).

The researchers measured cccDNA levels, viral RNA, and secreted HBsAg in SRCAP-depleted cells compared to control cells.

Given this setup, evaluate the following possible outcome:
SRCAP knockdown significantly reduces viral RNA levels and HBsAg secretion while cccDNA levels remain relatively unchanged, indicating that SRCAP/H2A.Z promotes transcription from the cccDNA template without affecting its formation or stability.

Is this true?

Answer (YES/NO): NO